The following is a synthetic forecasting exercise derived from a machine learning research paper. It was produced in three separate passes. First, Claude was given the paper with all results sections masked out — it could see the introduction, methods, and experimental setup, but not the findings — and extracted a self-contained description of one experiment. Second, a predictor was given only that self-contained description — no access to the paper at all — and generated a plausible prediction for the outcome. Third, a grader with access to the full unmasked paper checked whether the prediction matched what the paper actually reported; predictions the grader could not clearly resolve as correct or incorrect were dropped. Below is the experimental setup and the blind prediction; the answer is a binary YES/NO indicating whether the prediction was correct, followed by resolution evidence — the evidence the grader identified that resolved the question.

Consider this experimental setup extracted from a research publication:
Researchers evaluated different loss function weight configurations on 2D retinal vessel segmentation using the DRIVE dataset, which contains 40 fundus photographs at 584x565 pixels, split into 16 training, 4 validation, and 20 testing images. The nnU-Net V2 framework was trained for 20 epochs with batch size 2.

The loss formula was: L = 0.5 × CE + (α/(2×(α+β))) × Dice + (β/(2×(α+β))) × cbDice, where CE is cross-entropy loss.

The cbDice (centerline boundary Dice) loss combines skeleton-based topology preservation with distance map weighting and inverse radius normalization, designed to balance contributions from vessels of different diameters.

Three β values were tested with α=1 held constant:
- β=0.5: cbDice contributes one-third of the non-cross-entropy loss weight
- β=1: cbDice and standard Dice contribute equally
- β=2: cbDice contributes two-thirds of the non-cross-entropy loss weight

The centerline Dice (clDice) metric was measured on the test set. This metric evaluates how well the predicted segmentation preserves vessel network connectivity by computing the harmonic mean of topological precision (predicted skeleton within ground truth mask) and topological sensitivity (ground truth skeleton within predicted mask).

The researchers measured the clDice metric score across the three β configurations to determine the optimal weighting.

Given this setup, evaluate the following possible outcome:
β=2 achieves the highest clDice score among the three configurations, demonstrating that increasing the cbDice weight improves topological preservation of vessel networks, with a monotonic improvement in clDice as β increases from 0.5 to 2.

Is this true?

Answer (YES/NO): NO